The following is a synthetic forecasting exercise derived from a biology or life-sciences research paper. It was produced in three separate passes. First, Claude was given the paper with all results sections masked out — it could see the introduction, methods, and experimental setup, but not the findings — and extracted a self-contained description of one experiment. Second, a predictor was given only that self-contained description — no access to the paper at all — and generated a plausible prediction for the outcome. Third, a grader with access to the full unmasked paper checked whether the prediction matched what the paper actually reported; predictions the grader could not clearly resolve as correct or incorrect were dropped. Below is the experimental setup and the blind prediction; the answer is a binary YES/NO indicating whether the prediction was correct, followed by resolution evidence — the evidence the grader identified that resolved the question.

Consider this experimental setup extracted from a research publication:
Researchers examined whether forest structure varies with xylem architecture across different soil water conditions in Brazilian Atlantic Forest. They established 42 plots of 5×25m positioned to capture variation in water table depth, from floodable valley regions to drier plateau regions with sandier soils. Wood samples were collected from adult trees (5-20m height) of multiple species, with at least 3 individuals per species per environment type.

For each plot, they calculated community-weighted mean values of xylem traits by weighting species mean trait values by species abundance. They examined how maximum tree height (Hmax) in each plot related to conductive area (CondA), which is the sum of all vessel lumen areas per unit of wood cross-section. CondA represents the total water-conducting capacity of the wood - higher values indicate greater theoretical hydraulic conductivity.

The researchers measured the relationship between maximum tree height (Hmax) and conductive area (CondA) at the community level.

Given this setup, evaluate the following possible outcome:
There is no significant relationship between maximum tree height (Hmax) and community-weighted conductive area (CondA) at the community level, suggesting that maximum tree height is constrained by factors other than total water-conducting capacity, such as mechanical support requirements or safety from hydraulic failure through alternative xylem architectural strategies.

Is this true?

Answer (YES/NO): YES